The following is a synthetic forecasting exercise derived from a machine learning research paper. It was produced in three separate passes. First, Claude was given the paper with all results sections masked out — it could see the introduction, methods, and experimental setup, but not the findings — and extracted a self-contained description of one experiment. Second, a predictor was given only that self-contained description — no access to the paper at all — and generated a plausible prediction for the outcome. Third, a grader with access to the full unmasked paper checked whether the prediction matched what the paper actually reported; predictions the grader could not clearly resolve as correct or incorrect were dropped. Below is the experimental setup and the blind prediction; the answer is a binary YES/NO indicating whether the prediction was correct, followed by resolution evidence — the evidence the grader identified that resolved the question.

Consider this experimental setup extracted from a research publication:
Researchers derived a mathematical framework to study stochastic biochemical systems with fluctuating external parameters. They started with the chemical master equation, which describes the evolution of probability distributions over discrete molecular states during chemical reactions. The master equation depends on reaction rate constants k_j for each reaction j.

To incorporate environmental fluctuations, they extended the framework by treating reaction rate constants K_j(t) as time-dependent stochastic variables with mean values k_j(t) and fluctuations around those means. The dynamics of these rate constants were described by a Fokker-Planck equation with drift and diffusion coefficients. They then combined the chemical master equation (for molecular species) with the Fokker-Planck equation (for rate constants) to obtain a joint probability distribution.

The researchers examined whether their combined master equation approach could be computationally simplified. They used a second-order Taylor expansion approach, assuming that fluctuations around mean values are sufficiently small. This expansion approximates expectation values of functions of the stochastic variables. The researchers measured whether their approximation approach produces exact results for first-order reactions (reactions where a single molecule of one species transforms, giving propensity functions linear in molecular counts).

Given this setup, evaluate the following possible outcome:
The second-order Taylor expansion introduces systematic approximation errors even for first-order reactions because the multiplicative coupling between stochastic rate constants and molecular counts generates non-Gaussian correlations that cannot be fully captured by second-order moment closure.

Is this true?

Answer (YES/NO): NO